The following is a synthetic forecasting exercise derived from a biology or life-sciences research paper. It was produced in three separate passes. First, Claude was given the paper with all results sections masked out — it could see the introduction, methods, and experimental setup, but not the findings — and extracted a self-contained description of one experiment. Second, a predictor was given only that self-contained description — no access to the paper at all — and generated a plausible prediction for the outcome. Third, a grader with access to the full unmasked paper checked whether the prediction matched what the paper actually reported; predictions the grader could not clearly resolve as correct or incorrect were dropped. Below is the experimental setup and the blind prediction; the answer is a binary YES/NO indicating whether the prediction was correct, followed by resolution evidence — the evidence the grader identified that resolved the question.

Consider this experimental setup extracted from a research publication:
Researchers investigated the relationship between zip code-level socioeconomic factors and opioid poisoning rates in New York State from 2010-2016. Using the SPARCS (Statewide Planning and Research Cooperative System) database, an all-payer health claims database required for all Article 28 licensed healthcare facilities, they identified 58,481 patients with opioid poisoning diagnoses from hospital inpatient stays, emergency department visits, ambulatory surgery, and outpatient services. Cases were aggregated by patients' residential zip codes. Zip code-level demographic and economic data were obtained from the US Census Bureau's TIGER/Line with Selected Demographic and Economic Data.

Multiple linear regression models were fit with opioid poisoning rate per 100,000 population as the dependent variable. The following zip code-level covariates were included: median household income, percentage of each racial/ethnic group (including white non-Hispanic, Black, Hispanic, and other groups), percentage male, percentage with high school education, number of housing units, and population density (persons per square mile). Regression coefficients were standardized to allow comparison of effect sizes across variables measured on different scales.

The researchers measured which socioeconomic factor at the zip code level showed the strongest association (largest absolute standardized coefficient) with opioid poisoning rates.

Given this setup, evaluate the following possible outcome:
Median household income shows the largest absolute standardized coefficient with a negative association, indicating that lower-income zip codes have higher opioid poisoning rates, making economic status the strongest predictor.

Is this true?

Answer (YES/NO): YES